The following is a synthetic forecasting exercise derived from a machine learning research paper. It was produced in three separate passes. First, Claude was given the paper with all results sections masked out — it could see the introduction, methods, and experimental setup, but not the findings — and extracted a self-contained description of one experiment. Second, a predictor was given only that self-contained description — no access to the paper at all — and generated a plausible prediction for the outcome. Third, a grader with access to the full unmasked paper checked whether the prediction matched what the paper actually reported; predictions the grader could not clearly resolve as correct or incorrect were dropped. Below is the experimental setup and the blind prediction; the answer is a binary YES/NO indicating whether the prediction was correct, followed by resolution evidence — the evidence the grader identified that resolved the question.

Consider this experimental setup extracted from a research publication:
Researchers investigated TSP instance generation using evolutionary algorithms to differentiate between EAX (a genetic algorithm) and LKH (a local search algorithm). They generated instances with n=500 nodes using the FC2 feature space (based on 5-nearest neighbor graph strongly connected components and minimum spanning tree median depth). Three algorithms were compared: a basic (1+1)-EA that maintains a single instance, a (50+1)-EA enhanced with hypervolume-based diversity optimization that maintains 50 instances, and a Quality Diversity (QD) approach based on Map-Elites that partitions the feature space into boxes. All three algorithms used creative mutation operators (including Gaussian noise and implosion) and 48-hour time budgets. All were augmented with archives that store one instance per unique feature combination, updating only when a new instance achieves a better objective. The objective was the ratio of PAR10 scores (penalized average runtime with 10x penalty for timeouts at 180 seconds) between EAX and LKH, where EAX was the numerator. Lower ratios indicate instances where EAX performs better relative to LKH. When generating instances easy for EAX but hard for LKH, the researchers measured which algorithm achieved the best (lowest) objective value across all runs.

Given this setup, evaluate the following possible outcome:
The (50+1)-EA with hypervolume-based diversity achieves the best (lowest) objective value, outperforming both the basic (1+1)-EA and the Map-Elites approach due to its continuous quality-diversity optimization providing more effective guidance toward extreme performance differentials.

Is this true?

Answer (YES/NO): NO